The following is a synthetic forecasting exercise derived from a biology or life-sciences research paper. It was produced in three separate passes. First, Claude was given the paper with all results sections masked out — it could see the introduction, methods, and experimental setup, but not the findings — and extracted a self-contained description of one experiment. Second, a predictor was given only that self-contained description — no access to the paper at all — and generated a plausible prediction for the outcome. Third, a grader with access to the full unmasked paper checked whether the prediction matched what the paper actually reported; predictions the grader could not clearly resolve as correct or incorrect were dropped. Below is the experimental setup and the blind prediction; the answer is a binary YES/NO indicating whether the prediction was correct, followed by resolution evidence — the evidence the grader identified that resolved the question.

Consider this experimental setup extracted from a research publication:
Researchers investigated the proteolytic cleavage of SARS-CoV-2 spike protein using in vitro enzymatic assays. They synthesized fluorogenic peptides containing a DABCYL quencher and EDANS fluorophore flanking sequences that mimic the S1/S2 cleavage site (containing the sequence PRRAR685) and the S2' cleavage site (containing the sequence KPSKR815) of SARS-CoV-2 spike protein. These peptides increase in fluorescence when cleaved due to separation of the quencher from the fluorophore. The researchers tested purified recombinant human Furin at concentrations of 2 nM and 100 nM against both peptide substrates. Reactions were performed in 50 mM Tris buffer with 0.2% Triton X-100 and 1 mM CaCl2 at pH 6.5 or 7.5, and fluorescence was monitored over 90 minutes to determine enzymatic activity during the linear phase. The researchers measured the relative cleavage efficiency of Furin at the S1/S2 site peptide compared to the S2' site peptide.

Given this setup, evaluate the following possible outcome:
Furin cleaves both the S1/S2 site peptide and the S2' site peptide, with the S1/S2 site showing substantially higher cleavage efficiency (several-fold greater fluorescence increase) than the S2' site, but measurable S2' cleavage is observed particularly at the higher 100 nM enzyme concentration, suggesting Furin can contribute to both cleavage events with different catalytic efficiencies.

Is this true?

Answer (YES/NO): YES